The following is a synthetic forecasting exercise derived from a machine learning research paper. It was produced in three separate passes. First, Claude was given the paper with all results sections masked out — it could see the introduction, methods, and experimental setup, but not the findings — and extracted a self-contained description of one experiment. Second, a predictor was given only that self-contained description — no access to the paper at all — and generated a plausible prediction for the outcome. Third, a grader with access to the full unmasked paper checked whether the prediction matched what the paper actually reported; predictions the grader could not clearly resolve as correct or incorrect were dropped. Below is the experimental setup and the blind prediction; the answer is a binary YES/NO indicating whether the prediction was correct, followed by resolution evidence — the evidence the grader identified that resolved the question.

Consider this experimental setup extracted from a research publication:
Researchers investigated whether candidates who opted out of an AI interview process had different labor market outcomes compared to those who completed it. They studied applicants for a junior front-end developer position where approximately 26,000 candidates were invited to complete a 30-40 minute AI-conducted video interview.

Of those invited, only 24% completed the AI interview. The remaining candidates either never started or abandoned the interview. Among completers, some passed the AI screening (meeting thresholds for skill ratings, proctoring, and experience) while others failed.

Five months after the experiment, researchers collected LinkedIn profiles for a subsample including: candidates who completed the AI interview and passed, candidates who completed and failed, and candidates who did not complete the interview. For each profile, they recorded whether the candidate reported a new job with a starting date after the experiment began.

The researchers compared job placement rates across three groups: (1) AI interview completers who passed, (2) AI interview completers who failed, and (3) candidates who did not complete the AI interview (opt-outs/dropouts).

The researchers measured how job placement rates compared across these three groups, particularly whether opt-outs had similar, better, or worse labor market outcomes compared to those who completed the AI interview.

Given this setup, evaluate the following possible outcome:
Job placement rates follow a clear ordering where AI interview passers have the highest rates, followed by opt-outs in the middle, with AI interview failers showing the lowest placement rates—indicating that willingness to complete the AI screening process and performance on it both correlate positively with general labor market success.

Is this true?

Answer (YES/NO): NO